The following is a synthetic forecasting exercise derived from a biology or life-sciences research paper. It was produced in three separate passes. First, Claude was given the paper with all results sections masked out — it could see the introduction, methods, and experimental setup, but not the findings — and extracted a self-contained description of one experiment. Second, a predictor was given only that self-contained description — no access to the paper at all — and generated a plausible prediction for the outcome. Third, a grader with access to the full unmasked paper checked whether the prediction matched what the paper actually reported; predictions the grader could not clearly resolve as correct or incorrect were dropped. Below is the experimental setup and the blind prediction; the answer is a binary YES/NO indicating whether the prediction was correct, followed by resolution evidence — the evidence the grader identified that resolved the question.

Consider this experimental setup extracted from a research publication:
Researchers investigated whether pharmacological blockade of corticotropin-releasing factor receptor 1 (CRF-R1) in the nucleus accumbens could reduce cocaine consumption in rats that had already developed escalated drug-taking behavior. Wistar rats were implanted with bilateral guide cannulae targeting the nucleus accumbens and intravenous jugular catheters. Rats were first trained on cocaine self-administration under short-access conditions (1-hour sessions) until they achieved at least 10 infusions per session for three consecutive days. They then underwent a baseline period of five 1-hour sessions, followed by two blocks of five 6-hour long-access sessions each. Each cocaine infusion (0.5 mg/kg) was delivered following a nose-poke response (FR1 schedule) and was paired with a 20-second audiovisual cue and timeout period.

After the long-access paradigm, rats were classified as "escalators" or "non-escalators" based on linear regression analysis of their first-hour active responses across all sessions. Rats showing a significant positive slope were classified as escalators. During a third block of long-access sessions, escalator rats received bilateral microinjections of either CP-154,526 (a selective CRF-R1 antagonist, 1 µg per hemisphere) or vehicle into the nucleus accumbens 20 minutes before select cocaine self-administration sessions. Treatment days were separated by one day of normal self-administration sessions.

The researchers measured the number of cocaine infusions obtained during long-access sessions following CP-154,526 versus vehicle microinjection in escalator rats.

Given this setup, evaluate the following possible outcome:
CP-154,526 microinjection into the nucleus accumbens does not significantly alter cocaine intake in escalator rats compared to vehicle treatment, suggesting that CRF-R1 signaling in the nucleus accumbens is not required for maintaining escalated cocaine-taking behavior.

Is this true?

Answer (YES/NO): YES